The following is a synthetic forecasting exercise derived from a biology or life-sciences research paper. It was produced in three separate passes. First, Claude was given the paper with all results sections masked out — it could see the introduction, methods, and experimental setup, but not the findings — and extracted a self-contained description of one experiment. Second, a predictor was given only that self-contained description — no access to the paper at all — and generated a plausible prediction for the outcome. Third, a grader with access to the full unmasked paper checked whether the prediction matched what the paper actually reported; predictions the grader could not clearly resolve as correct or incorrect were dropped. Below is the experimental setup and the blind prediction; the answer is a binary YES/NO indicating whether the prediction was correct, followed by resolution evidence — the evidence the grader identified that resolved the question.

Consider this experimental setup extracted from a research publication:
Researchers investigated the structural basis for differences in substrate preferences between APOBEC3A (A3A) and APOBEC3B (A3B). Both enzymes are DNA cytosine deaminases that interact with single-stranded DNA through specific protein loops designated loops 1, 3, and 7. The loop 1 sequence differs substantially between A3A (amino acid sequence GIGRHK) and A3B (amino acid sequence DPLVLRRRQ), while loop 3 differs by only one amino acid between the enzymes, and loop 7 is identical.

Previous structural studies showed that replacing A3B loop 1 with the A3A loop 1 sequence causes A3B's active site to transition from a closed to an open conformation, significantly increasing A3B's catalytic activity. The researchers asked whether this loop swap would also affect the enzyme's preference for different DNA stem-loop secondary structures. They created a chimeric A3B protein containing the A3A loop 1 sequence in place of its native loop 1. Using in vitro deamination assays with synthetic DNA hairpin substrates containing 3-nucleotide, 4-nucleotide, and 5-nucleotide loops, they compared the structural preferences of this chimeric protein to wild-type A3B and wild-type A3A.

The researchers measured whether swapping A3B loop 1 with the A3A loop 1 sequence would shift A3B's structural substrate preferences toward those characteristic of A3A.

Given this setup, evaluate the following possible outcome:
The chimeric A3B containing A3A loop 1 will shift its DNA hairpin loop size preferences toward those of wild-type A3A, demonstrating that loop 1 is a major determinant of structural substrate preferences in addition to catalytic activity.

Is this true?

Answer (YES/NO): YES